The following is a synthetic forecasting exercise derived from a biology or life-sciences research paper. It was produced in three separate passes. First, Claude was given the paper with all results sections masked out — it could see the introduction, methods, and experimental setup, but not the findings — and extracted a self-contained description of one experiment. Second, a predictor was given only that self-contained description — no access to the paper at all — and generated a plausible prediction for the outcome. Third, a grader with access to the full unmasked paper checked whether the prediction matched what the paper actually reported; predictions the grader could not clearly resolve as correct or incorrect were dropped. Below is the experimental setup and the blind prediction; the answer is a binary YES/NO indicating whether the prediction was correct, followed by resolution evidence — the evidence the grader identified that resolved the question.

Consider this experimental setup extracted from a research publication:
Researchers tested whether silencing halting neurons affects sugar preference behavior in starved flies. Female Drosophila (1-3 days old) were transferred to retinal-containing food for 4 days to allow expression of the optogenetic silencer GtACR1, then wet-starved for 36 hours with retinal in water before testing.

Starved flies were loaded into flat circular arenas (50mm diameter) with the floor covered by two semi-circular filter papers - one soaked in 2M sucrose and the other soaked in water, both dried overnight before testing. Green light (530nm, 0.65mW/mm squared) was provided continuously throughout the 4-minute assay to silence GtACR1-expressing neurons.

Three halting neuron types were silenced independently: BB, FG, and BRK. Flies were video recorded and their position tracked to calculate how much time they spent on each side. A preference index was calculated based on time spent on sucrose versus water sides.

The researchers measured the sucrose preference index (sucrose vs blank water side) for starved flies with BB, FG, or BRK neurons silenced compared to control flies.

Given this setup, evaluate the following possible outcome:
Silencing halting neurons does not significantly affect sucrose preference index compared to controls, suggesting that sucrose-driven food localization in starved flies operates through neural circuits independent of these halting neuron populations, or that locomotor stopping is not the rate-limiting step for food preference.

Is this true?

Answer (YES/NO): NO